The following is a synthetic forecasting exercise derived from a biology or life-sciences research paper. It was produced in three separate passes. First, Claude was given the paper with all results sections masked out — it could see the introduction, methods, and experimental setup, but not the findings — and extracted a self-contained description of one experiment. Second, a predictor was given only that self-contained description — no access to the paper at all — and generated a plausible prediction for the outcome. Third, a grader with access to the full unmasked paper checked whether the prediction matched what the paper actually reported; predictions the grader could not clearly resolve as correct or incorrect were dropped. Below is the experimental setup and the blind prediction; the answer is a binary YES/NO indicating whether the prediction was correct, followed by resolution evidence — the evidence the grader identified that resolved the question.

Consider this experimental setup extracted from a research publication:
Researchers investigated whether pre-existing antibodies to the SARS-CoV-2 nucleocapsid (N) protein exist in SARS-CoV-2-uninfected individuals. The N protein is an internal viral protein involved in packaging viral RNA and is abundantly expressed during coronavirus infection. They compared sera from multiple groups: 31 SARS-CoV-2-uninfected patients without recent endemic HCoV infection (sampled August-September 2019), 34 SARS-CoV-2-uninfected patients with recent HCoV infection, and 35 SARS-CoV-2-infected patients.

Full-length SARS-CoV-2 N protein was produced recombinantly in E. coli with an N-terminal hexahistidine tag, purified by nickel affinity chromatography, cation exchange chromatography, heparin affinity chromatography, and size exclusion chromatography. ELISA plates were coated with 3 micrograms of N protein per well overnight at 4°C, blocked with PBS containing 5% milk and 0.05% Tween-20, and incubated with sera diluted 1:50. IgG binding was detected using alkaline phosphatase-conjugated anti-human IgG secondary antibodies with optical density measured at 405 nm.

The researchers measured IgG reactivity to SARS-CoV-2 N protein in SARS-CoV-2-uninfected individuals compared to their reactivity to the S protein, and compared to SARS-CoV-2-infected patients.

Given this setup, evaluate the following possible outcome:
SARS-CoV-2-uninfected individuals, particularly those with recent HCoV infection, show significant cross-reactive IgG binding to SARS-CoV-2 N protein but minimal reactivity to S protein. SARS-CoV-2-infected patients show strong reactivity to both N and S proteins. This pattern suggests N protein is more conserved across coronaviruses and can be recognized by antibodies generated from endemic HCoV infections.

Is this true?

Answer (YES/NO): NO